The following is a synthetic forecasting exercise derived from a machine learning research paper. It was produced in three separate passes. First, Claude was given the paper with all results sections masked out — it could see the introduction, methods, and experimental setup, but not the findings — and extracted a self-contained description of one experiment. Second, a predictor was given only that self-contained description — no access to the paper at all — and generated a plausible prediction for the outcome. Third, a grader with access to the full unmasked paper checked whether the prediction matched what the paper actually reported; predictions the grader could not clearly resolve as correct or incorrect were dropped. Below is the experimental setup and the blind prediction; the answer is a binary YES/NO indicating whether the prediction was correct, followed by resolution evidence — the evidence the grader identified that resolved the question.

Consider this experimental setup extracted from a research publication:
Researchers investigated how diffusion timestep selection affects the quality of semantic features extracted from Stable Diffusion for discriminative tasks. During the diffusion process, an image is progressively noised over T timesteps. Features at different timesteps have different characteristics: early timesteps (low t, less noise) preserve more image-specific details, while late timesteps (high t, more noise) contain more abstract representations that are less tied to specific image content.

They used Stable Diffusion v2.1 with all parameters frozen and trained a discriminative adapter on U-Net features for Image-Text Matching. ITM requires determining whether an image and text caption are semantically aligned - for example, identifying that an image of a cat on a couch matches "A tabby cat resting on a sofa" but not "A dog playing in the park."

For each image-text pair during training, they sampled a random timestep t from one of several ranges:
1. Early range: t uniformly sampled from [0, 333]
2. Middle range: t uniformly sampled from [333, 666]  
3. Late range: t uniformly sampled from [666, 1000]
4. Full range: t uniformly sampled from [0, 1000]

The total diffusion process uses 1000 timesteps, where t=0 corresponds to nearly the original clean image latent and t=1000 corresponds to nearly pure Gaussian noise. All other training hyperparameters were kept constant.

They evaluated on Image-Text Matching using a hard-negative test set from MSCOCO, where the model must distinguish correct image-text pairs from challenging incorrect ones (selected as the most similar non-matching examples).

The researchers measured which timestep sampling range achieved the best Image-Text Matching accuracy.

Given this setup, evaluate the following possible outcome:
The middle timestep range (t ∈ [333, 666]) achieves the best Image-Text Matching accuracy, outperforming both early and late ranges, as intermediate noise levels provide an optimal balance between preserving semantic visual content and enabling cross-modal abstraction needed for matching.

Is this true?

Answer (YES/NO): NO